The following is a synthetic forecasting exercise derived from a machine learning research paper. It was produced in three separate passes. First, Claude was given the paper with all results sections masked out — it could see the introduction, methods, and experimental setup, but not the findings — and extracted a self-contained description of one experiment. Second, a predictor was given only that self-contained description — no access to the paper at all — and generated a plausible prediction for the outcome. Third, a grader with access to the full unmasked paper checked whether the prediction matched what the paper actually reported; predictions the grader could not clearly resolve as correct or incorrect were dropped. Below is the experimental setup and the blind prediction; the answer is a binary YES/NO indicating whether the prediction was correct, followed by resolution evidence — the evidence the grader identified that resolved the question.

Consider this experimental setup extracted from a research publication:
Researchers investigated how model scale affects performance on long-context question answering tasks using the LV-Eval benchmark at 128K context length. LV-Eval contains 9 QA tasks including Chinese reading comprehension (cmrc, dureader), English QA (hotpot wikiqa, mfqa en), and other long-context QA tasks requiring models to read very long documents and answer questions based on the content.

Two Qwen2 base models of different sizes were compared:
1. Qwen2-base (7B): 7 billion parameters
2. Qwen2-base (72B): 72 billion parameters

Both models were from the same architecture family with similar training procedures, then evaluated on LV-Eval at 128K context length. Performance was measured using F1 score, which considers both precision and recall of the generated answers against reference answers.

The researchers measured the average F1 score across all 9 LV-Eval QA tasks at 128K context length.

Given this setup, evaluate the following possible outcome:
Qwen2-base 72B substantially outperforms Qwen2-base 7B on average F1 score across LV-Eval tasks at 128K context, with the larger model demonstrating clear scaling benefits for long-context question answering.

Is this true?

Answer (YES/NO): NO